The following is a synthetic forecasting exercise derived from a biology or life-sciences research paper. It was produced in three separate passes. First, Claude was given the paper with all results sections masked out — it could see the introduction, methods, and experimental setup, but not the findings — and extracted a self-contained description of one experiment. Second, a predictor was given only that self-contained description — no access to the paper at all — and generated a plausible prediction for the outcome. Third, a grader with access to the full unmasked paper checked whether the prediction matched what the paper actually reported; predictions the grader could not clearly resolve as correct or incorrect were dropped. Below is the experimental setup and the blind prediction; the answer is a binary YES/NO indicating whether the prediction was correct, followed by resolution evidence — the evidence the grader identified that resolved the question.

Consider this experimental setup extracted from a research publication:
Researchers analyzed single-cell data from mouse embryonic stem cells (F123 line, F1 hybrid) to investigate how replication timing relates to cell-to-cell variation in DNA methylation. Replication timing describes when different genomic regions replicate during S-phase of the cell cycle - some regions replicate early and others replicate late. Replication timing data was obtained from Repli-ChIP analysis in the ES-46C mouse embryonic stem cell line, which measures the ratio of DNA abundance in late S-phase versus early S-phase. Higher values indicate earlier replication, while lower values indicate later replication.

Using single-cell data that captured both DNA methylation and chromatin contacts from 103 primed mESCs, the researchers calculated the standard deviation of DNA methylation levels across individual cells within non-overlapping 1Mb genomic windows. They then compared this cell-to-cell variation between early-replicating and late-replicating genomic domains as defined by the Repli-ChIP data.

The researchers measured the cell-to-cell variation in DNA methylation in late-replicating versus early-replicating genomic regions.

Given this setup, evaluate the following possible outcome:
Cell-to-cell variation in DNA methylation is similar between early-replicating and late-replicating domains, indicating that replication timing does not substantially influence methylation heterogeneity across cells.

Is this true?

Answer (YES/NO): NO